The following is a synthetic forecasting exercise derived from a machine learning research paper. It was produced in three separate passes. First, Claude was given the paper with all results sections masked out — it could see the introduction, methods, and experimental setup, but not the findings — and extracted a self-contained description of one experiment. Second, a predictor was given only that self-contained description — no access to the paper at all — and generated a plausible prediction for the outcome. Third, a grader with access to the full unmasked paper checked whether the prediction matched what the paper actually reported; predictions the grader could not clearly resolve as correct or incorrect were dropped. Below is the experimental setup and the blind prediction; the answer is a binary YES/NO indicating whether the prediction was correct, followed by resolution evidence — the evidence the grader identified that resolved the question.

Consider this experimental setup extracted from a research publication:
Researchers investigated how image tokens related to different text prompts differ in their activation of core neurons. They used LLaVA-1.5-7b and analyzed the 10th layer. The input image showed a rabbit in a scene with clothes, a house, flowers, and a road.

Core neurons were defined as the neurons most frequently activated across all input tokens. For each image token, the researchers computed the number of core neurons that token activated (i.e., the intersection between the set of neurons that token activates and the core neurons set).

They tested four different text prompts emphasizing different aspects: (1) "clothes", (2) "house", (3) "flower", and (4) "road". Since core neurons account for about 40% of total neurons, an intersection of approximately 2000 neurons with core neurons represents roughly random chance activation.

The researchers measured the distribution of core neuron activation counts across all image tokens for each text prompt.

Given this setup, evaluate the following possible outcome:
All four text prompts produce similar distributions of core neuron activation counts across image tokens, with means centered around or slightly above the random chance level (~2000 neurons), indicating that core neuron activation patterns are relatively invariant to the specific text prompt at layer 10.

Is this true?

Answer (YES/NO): NO